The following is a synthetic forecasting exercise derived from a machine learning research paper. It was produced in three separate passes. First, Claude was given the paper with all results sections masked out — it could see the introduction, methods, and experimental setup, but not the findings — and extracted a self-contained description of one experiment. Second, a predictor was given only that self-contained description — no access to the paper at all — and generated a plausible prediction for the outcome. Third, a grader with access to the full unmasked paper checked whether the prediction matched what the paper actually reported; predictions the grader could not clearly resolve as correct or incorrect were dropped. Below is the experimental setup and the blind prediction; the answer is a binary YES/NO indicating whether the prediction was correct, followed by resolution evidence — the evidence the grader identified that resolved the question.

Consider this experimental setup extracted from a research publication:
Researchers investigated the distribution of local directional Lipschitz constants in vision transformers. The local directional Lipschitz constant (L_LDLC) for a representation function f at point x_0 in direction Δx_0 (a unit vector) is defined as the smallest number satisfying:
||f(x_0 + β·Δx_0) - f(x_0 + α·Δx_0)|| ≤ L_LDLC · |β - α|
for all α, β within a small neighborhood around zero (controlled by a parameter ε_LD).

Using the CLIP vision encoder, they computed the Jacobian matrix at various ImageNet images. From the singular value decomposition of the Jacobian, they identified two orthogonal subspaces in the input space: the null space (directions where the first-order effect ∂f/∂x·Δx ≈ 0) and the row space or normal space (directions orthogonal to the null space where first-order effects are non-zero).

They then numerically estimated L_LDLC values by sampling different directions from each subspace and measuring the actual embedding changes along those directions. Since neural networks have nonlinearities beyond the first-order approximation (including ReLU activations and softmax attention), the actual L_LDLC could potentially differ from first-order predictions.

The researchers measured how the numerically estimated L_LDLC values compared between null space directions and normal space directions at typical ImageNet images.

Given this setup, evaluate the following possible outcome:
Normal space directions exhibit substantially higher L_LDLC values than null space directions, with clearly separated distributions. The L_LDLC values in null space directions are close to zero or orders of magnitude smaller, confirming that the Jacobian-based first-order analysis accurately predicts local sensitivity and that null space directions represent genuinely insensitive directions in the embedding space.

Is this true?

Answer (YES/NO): YES